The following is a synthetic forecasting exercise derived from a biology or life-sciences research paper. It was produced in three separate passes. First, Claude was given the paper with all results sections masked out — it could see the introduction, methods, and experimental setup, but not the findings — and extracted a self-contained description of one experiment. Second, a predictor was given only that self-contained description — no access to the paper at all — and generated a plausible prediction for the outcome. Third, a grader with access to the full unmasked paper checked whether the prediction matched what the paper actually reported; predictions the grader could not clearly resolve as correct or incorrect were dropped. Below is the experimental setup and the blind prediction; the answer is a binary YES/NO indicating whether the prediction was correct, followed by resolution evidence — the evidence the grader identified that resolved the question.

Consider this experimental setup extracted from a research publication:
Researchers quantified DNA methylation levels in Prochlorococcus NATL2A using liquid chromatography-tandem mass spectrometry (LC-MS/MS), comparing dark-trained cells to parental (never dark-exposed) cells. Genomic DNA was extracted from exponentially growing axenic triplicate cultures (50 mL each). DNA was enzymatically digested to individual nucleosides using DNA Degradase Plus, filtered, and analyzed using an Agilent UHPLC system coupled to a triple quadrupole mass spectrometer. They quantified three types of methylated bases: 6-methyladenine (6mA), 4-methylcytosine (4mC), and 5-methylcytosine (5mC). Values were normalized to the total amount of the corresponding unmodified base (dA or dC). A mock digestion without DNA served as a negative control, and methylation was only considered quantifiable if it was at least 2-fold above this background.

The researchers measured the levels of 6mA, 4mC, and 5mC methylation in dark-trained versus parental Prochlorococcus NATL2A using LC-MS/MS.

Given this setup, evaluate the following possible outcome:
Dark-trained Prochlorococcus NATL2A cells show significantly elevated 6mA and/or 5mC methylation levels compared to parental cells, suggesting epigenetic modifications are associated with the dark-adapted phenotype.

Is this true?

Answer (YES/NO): NO